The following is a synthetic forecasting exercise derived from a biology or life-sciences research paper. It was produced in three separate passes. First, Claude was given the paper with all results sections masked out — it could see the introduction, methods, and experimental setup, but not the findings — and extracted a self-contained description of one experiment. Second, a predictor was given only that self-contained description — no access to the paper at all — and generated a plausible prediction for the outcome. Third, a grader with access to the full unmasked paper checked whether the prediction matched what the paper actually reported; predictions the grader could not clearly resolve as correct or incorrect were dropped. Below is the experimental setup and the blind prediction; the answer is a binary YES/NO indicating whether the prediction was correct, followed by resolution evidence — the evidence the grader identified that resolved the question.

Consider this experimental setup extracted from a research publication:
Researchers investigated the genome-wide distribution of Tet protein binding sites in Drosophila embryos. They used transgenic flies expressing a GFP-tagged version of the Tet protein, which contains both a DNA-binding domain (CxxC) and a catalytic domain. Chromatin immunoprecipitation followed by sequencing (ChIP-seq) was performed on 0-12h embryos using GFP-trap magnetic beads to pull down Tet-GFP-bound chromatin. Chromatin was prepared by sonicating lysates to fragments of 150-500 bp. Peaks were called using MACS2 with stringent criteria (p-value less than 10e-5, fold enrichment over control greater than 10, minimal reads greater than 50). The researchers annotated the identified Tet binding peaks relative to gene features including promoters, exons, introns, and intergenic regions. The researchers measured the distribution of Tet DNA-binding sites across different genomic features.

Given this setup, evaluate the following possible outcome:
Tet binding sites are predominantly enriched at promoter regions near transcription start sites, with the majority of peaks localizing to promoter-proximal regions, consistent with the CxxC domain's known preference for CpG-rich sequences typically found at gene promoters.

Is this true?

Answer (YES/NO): NO